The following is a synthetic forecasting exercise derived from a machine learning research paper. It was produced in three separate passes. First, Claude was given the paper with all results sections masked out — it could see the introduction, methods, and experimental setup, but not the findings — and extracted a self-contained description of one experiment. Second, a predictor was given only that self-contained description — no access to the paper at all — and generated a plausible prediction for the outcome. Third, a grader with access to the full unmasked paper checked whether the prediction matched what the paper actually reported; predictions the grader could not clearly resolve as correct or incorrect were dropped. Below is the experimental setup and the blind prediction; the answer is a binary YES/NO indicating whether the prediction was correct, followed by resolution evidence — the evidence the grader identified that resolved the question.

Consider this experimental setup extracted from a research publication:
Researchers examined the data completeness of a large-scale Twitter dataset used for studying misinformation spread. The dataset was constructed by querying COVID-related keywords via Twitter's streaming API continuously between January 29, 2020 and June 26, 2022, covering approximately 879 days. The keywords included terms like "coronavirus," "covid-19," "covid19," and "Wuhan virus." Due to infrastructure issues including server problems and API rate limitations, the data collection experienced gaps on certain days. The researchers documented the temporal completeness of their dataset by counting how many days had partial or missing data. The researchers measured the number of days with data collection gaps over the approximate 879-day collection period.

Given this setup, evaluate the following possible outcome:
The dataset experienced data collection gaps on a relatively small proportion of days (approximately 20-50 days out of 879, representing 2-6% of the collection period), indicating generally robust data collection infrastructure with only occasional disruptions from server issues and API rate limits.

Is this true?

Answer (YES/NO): NO